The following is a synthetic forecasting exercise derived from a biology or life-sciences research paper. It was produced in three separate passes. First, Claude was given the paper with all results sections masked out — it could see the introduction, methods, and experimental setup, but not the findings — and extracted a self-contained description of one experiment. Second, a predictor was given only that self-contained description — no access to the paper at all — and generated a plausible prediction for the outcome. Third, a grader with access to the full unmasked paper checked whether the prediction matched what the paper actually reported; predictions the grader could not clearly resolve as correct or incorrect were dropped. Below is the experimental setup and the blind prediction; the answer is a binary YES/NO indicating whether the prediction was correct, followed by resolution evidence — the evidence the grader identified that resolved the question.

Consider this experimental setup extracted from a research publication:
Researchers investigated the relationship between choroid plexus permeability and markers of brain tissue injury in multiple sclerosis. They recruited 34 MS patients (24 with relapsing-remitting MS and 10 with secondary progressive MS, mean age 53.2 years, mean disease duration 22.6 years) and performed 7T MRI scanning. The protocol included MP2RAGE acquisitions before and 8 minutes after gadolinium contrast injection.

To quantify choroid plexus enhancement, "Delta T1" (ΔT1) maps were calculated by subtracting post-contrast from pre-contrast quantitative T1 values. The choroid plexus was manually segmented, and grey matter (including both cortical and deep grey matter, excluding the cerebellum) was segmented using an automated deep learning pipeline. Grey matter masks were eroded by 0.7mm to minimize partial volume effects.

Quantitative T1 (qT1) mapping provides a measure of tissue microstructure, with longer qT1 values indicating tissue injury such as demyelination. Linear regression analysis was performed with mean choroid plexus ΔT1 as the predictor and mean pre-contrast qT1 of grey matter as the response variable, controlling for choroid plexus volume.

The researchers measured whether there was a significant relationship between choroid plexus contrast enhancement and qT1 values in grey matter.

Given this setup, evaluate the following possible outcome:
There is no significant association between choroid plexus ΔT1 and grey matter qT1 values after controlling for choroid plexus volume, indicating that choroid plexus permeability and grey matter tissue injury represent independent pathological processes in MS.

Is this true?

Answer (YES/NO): NO